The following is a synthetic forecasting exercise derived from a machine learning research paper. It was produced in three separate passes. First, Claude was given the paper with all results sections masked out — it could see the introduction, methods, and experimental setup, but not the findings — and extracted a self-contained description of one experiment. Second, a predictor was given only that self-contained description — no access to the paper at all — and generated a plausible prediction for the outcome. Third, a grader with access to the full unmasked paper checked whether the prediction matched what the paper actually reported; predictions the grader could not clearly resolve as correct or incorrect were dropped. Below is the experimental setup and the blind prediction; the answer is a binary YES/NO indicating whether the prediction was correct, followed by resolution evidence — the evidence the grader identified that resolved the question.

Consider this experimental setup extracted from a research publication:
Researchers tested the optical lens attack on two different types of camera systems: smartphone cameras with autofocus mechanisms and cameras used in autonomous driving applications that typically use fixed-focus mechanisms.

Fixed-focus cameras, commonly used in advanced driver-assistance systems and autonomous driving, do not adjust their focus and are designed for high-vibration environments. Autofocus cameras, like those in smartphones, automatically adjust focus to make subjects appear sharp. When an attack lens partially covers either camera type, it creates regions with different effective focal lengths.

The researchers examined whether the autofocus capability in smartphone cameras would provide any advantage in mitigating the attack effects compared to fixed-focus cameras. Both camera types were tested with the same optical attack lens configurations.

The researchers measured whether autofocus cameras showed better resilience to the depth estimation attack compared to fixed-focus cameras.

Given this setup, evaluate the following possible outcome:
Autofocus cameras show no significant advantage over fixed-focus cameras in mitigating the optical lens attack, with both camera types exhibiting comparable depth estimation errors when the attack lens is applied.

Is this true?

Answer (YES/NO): YES